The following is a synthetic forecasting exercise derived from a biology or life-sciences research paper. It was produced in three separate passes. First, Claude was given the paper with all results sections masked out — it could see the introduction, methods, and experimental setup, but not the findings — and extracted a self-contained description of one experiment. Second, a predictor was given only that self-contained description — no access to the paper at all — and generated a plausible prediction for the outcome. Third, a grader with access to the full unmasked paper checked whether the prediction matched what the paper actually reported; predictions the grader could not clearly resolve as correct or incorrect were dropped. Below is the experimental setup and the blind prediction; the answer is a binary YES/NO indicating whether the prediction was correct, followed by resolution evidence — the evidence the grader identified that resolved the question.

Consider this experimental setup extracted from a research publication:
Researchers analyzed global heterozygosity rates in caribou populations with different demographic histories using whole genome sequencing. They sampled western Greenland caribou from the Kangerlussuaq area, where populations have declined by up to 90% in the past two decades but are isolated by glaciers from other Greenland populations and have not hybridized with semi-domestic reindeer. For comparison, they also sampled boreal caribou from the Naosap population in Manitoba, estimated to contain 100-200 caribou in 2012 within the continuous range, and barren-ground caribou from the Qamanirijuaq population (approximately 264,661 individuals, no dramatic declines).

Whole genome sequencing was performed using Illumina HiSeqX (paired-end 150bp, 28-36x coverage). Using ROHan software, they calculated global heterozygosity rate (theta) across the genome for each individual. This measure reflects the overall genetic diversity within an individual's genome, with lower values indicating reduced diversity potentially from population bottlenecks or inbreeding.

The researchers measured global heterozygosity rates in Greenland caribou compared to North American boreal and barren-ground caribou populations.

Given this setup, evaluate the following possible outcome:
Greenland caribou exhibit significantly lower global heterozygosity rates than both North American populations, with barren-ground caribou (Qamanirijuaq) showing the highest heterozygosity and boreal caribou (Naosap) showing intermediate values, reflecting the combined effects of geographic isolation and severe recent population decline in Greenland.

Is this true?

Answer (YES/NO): YES